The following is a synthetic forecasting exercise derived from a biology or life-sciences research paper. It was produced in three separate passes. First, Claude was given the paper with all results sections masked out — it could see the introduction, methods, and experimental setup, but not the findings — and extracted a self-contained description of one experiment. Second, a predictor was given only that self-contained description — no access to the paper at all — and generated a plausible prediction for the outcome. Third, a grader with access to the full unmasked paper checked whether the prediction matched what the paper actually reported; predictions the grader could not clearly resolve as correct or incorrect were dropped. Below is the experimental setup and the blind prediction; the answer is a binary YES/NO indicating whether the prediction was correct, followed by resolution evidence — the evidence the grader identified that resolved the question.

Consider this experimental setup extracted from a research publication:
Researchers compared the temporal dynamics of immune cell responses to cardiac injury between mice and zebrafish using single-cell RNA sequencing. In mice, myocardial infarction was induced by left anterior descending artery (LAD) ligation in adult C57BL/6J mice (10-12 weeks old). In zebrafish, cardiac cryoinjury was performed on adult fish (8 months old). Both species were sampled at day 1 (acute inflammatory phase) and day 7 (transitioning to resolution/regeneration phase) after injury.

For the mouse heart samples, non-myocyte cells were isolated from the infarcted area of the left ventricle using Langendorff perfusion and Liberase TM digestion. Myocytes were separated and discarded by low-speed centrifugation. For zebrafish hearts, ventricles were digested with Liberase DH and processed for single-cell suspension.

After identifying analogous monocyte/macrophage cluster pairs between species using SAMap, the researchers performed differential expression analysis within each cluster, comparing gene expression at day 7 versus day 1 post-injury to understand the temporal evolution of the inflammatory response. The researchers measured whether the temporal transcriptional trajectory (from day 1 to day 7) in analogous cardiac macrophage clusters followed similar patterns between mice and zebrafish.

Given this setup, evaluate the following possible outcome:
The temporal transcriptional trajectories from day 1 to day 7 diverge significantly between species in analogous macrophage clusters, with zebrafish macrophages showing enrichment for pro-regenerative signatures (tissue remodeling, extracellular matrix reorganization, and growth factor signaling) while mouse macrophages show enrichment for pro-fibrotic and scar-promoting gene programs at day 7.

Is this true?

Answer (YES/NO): NO